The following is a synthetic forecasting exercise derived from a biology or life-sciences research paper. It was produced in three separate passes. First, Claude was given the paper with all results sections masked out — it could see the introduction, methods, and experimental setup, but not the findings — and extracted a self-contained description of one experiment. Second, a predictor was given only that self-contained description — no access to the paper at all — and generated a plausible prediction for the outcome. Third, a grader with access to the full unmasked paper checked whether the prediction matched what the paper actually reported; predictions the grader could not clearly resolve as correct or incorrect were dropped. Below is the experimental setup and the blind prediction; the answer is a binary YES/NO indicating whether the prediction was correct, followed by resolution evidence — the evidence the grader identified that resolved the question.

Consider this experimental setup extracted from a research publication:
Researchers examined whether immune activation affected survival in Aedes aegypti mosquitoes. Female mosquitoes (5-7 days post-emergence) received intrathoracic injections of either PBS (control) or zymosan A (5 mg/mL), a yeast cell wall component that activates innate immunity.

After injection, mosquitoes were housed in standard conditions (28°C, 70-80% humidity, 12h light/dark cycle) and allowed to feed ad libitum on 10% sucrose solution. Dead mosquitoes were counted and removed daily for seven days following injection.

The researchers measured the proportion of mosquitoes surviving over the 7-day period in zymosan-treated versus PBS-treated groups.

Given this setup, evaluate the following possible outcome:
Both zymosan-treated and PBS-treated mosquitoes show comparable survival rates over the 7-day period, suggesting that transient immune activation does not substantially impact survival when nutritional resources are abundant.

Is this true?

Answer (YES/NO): YES